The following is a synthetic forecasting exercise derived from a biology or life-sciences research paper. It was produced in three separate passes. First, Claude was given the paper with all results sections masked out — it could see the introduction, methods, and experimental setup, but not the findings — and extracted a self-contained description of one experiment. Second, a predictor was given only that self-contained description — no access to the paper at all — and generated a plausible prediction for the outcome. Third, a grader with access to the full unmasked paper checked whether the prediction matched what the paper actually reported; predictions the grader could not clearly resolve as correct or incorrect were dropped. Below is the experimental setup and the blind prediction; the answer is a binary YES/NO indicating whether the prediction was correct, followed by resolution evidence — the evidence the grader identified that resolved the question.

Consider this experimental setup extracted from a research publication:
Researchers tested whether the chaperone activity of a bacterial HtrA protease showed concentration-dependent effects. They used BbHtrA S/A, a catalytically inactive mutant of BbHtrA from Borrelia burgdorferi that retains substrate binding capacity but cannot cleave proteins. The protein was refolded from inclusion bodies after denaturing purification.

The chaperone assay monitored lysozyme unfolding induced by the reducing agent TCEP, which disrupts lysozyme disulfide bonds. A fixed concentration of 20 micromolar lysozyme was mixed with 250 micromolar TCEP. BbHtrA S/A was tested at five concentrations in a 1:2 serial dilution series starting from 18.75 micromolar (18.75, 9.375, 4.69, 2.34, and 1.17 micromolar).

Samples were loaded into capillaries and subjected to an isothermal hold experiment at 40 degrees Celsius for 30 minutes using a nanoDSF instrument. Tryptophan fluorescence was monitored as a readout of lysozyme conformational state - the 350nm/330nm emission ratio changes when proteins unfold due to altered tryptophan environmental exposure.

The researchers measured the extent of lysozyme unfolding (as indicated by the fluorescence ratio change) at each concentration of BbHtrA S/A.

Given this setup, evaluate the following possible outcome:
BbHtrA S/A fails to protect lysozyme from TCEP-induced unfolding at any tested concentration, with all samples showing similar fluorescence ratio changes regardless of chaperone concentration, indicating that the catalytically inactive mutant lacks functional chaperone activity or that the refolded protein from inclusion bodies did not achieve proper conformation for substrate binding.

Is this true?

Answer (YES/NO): NO